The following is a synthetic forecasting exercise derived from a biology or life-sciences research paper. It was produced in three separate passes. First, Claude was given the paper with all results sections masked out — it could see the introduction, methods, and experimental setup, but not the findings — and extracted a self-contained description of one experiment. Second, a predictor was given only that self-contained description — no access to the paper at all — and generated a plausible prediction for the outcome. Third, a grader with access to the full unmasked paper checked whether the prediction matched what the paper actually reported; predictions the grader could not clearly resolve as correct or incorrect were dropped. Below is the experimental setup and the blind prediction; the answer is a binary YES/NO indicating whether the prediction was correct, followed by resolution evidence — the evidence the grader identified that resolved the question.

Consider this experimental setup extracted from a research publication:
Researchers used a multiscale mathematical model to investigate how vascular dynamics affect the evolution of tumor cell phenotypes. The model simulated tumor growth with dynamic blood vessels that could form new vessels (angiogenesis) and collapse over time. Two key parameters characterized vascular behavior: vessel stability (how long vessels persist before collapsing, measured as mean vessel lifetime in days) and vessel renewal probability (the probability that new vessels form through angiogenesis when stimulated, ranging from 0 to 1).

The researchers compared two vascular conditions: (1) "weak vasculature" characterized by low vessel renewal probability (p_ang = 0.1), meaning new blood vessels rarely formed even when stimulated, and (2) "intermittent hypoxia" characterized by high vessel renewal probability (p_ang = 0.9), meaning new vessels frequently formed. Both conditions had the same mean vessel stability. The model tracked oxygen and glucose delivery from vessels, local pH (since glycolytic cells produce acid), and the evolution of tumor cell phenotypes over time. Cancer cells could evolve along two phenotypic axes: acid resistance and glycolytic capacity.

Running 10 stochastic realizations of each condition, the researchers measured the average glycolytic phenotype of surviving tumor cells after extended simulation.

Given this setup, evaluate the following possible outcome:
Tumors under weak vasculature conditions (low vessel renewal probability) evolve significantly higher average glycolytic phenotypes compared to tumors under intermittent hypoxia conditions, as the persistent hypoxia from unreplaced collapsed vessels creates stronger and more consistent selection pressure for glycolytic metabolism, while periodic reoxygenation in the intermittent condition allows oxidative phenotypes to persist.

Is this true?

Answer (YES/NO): YES